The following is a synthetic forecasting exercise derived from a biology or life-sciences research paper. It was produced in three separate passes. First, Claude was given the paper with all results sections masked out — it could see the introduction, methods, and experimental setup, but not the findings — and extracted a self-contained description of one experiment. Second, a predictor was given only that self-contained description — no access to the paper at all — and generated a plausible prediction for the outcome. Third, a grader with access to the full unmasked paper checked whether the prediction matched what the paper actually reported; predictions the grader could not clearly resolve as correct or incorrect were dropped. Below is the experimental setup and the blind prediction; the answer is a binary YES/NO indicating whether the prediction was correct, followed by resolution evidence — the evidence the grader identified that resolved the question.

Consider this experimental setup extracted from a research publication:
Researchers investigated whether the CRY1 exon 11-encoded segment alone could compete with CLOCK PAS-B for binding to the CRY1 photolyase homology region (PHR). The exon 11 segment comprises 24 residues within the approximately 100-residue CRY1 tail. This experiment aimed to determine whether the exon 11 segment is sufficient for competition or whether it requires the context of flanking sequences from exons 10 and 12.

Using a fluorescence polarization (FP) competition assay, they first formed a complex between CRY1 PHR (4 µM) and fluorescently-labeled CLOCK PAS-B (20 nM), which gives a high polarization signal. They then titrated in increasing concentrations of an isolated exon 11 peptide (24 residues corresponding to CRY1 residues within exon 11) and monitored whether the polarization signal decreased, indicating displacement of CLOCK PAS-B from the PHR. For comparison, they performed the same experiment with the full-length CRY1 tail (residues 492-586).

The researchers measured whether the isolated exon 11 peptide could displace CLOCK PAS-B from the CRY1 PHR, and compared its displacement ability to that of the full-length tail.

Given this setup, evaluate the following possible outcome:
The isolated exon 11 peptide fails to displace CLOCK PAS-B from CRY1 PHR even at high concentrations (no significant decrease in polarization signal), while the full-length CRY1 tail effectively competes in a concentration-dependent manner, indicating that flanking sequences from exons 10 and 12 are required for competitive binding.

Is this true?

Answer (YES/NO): NO